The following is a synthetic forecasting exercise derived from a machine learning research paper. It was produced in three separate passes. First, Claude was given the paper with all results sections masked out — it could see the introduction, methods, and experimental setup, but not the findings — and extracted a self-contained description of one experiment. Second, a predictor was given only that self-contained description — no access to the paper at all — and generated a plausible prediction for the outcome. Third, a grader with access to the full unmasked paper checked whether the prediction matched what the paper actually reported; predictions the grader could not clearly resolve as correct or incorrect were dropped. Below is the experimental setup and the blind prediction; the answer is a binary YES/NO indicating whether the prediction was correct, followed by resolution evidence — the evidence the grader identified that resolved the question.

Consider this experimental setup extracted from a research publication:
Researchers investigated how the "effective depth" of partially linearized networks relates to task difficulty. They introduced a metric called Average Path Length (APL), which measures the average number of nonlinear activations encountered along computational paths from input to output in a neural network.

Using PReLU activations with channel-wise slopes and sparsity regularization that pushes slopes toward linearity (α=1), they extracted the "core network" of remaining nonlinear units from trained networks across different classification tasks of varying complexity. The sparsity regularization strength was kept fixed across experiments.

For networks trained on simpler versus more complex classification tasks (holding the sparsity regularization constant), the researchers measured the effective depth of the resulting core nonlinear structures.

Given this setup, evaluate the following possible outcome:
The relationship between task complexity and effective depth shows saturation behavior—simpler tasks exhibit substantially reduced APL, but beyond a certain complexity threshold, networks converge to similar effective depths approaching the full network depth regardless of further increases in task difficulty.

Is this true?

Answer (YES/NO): NO